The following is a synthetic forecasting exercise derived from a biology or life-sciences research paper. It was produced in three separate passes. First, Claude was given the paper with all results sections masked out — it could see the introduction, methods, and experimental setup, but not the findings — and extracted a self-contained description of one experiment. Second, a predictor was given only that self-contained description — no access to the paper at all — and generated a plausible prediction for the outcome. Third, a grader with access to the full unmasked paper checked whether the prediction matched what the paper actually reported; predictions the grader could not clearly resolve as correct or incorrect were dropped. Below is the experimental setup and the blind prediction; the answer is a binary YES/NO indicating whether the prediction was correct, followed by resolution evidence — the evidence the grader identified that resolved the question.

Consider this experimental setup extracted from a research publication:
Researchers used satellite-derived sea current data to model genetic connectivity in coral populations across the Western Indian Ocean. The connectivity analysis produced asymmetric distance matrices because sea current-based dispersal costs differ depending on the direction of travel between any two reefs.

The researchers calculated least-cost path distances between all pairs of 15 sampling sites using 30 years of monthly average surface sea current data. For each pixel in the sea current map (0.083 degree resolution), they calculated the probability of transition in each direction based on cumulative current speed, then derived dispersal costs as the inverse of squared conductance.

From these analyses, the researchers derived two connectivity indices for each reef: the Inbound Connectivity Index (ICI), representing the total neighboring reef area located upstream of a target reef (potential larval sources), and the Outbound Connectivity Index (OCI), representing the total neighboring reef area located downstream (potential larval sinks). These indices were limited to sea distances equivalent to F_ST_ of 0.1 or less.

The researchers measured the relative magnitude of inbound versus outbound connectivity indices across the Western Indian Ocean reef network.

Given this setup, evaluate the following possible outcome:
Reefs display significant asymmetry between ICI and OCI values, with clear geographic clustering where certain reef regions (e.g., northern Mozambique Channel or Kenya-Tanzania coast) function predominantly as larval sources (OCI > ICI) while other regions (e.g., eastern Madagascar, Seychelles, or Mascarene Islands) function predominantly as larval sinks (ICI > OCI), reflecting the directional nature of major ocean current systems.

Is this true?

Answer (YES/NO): NO